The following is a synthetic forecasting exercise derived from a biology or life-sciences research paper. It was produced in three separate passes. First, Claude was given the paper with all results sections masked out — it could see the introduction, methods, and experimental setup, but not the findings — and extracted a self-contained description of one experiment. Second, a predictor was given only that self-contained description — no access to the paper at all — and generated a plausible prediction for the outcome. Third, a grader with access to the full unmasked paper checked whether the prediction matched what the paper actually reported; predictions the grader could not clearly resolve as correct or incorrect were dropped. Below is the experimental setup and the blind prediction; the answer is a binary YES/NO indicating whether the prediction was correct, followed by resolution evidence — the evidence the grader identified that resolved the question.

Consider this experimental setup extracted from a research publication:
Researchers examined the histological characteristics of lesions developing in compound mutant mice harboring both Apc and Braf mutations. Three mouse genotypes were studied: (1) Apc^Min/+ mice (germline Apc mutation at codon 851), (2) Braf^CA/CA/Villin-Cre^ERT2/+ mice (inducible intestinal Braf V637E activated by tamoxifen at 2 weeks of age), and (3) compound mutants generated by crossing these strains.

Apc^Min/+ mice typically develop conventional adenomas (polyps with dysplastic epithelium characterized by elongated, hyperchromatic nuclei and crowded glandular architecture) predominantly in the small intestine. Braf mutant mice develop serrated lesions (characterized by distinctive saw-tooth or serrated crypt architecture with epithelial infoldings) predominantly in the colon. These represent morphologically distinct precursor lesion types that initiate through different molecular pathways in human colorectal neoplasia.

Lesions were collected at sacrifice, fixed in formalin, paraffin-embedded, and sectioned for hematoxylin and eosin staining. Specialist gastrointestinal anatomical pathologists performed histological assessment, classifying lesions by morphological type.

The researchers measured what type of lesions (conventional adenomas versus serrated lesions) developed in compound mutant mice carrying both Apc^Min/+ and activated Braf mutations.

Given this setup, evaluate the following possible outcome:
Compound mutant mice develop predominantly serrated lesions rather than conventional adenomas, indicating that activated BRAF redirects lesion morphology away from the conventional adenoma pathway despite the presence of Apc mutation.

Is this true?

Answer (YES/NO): NO